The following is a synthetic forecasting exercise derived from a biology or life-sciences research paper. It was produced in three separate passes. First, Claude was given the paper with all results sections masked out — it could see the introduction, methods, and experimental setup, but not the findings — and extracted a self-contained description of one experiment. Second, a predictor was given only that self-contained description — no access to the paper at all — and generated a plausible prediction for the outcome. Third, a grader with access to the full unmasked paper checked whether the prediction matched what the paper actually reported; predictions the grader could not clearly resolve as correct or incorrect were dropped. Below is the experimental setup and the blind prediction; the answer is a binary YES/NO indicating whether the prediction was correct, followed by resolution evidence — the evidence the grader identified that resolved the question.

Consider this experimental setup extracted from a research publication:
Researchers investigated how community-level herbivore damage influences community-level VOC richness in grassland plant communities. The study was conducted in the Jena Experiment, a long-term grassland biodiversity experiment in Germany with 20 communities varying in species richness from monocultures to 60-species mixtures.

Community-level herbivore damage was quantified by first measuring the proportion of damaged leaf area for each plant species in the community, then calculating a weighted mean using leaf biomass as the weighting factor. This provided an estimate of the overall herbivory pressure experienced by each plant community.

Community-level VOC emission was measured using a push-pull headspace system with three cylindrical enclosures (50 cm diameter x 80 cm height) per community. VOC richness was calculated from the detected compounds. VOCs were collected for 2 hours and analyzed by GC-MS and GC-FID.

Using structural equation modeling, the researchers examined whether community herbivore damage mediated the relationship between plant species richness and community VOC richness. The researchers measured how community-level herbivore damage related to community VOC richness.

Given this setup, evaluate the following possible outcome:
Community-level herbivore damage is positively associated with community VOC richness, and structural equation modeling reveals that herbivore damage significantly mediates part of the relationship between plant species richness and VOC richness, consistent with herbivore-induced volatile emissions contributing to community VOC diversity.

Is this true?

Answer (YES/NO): YES